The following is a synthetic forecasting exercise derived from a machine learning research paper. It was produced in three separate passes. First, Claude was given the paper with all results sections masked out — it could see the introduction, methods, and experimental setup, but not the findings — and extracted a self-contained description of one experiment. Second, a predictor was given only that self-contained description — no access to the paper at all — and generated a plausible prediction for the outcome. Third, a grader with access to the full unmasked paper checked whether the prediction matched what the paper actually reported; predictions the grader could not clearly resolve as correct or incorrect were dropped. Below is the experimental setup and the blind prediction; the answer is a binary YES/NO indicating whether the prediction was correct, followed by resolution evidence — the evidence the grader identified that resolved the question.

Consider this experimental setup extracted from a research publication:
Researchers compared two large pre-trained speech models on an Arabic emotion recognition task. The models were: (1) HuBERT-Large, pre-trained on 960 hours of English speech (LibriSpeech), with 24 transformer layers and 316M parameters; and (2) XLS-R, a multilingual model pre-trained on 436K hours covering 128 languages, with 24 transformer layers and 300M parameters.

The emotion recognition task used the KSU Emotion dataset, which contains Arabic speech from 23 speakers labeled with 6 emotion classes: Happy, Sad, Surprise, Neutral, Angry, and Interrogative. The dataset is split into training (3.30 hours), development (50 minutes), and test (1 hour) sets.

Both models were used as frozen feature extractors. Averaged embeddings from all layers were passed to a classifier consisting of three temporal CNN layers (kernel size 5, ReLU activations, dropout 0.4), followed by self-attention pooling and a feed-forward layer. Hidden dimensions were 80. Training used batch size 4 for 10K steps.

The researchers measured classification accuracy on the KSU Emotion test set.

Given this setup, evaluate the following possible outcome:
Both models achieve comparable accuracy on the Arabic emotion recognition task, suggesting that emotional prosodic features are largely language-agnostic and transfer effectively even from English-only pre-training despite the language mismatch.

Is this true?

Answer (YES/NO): NO